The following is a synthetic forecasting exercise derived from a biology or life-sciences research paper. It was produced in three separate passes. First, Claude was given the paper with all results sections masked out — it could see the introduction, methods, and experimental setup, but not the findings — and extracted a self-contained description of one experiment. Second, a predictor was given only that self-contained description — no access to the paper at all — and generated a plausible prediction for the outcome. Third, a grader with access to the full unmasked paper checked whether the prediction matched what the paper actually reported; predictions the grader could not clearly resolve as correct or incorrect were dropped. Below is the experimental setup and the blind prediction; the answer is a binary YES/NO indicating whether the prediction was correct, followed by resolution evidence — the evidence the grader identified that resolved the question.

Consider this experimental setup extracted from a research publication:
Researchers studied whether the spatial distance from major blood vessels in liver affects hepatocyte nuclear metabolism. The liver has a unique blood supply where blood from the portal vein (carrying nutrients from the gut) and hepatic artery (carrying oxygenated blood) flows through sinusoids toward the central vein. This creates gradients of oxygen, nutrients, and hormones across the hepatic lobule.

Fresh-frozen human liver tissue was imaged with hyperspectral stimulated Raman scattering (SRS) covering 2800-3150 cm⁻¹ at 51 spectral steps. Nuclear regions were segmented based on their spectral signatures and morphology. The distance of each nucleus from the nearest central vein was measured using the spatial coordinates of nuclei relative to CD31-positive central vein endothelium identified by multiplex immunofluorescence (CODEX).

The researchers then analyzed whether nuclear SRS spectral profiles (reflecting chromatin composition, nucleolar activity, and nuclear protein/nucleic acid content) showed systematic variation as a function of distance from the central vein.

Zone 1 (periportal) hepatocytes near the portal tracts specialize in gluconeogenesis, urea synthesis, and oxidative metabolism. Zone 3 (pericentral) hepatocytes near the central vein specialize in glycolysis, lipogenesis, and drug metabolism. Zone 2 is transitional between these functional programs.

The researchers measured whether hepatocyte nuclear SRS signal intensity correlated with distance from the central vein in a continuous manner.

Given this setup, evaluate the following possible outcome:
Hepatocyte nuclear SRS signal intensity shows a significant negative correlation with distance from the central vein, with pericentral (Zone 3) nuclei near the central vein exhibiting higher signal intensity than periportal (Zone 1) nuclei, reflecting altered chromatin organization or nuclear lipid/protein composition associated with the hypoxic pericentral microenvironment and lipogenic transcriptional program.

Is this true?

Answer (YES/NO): NO